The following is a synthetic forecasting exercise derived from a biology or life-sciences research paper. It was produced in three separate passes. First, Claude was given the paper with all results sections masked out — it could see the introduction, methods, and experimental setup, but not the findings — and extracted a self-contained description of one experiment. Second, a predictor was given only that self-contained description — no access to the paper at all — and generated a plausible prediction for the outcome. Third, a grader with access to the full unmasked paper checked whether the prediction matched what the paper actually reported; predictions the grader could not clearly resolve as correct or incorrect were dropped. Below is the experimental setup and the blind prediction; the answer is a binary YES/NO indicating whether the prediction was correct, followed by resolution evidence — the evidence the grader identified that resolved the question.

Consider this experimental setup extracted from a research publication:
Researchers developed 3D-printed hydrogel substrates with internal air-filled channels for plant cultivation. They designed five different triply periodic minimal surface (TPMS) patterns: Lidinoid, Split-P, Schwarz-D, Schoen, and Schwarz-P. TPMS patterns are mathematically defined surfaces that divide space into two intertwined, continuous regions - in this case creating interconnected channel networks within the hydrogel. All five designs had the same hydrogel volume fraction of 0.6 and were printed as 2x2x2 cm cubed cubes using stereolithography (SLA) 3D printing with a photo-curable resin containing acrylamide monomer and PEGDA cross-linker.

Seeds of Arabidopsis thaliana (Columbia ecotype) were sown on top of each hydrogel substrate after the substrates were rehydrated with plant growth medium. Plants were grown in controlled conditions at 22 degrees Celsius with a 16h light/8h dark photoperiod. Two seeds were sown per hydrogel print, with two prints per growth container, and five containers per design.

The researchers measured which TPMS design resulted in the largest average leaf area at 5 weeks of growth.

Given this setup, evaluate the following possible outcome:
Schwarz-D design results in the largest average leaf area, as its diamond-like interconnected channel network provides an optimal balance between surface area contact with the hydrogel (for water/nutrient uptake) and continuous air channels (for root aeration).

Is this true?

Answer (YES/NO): NO